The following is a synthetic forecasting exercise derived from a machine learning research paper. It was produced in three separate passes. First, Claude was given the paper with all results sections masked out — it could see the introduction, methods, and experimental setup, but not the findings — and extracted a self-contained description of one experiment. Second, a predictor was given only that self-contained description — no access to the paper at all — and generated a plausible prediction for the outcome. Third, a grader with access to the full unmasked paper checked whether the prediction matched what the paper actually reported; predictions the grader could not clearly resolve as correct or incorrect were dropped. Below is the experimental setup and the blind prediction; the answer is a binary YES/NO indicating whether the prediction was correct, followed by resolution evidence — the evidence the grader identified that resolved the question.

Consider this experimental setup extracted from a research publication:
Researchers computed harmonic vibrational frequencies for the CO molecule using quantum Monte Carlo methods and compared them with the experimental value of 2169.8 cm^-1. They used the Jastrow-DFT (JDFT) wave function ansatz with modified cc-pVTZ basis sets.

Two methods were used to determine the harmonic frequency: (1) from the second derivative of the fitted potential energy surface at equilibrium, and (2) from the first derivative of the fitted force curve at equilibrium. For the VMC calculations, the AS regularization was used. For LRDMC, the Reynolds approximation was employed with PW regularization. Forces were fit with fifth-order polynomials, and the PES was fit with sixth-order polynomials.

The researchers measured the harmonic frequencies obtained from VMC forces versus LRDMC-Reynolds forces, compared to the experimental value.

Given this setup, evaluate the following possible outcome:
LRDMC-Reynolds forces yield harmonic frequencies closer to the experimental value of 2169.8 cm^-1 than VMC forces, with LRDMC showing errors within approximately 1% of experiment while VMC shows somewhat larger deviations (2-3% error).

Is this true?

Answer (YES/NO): NO